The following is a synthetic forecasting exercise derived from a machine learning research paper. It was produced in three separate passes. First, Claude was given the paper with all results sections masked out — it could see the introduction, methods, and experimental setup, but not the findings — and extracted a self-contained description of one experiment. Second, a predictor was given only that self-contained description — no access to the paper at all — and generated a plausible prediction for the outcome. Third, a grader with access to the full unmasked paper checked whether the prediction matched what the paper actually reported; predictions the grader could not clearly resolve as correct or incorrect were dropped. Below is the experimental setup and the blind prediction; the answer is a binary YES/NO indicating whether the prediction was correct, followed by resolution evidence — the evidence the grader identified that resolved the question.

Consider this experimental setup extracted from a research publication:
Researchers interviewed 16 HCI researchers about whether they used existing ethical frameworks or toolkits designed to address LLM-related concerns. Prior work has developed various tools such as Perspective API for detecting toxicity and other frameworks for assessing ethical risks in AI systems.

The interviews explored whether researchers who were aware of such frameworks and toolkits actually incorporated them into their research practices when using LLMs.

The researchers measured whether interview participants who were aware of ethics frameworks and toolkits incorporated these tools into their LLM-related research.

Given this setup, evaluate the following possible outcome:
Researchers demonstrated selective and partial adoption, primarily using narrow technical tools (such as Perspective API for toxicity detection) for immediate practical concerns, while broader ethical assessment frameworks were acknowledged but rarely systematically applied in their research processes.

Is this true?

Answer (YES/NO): NO